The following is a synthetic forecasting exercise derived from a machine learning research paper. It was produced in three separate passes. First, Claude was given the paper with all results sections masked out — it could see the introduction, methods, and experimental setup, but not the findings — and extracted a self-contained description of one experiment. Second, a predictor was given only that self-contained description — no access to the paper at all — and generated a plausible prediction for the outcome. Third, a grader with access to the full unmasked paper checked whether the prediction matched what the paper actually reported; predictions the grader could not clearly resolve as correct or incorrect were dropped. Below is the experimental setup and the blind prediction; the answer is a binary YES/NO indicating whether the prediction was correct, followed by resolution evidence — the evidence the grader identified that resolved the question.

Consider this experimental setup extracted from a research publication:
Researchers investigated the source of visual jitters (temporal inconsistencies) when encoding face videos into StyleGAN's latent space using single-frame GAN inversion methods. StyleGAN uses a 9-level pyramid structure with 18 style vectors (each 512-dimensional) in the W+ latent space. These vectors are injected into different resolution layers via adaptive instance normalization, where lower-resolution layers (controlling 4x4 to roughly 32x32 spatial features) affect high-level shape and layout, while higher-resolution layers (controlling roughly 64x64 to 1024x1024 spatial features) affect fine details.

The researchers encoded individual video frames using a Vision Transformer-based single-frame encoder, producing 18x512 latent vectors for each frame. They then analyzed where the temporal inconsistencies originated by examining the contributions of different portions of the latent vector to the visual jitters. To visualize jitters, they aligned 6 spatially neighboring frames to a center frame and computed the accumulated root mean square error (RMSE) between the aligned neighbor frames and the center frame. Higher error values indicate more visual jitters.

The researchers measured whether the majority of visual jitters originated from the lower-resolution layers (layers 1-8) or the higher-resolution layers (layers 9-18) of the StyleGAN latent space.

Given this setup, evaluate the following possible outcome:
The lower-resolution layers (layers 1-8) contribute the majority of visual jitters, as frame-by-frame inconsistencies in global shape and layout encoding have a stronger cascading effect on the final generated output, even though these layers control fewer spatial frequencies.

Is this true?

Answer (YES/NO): NO